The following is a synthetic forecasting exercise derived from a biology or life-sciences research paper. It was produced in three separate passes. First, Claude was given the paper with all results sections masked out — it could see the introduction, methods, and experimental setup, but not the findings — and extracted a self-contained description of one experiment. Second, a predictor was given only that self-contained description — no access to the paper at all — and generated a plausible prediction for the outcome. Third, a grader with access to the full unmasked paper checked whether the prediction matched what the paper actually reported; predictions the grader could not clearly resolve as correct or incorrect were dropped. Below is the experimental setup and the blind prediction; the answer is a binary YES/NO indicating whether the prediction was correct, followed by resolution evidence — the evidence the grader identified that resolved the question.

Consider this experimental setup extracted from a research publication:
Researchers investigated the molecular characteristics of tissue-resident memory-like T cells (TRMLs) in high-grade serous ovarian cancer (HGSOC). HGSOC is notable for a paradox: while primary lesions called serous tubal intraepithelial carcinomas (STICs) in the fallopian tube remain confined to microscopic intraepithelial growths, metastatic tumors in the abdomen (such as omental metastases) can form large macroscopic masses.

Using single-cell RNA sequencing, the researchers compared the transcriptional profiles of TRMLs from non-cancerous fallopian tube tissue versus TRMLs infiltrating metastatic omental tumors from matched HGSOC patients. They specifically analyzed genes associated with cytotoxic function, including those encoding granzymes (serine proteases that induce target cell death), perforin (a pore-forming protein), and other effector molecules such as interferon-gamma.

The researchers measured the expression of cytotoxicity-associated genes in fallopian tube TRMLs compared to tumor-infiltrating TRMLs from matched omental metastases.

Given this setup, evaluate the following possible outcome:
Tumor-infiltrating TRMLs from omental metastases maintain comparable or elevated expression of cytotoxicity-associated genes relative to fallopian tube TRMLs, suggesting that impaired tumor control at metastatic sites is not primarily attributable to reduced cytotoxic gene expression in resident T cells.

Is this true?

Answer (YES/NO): YES